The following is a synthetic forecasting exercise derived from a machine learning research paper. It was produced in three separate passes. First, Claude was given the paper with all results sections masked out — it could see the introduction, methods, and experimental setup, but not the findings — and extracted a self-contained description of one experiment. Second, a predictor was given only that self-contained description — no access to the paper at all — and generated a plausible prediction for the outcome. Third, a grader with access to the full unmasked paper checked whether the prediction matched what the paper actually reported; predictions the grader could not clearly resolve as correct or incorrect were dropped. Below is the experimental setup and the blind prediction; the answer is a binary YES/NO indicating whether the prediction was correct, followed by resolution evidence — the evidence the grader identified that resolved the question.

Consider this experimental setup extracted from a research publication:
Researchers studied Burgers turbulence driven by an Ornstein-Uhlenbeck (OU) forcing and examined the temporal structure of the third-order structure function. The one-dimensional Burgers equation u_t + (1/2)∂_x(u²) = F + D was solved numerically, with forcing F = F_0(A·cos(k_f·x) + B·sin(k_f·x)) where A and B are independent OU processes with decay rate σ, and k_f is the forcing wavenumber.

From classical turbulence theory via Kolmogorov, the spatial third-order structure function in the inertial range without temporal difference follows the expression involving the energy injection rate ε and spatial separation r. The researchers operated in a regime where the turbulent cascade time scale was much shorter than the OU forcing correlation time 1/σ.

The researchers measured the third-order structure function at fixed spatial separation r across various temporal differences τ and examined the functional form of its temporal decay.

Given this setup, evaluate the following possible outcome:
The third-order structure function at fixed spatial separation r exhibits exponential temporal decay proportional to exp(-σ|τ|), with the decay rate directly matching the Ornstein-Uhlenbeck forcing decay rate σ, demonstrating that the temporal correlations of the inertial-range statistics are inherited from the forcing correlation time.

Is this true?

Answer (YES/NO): YES